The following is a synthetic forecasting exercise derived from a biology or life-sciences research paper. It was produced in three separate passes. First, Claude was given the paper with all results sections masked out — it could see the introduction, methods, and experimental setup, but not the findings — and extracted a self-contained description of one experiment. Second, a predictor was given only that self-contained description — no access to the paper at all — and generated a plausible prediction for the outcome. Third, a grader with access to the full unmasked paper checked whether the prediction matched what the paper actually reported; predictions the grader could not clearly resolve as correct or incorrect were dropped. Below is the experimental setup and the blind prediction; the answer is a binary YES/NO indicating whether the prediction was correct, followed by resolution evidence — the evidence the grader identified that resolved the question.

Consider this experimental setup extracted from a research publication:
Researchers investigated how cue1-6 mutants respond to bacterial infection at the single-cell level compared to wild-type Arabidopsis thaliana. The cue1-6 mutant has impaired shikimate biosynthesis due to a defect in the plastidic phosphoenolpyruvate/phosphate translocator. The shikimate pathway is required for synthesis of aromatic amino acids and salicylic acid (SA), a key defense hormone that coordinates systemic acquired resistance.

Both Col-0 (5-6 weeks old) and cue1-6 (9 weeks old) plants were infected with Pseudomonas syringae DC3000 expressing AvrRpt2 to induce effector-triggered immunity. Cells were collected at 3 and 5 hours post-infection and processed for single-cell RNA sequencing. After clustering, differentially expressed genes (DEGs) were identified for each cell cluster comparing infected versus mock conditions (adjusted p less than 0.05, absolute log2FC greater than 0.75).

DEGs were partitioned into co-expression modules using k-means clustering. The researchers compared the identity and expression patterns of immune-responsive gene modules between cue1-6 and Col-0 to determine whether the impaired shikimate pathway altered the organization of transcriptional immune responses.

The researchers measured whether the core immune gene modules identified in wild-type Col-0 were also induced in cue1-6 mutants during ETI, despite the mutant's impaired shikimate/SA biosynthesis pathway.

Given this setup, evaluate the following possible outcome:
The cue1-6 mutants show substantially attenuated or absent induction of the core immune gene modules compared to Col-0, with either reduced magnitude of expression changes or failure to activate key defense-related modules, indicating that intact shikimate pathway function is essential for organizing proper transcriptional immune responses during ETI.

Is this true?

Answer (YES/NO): NO